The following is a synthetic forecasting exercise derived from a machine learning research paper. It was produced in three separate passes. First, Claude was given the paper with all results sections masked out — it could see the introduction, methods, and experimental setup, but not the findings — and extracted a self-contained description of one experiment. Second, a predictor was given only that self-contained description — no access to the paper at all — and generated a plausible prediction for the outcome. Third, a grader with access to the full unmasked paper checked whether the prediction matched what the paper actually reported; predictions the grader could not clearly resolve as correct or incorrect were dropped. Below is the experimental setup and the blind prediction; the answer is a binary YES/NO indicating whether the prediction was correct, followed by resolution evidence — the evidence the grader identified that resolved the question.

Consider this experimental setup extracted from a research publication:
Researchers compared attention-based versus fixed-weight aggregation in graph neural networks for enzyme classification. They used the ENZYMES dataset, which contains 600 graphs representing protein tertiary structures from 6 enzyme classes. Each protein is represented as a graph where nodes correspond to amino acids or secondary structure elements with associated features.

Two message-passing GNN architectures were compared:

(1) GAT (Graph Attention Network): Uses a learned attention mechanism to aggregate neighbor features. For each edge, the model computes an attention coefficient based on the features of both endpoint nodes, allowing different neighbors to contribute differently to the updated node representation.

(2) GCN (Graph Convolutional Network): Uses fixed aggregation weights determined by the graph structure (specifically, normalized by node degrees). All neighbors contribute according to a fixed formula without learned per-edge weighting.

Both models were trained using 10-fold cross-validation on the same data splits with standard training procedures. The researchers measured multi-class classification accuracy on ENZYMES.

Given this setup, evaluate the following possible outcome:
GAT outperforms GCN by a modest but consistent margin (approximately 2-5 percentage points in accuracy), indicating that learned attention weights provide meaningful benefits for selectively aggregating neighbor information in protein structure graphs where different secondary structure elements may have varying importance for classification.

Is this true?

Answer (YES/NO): NO